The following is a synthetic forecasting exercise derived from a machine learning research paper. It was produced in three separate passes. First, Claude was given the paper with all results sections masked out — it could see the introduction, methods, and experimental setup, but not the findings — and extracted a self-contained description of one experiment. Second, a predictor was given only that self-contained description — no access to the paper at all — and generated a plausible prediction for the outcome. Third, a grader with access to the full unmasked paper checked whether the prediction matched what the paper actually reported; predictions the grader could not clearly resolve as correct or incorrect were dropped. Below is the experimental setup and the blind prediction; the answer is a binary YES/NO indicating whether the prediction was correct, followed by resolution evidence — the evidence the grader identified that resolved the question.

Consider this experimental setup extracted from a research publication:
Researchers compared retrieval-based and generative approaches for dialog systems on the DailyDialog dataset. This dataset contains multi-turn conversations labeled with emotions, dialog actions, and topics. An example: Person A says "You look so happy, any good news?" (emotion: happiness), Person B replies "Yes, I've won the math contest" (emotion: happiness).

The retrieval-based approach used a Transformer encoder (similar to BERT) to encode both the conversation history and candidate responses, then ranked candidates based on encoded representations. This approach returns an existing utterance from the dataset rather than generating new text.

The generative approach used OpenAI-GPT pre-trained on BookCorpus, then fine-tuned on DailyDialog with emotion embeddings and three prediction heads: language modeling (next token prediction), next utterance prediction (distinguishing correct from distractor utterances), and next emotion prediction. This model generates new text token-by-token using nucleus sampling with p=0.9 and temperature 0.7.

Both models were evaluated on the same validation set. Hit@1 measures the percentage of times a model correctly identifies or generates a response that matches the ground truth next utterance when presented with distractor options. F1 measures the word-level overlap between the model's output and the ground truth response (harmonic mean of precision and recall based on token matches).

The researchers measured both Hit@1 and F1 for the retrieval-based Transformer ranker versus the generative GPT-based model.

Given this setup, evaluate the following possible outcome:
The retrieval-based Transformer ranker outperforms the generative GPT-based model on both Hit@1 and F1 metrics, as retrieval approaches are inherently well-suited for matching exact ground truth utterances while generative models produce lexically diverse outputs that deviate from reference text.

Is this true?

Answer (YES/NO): NO